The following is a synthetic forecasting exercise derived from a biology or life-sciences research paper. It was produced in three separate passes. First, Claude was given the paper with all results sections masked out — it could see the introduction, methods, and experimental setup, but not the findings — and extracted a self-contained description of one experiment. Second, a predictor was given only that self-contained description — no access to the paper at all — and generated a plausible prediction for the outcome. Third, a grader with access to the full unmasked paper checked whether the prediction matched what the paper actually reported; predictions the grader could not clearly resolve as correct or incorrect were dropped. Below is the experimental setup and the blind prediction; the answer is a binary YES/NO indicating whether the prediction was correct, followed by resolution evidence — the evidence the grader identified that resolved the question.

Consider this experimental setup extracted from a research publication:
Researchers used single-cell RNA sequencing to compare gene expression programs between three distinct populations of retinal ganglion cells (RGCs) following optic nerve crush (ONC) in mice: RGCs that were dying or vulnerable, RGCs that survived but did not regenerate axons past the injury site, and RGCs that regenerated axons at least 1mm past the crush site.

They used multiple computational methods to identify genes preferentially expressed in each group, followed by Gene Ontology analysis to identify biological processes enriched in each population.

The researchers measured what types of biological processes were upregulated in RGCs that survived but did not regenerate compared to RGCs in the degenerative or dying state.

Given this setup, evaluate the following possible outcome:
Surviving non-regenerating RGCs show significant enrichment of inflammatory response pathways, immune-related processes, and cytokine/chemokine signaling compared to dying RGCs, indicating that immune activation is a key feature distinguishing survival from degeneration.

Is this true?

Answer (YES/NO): NO